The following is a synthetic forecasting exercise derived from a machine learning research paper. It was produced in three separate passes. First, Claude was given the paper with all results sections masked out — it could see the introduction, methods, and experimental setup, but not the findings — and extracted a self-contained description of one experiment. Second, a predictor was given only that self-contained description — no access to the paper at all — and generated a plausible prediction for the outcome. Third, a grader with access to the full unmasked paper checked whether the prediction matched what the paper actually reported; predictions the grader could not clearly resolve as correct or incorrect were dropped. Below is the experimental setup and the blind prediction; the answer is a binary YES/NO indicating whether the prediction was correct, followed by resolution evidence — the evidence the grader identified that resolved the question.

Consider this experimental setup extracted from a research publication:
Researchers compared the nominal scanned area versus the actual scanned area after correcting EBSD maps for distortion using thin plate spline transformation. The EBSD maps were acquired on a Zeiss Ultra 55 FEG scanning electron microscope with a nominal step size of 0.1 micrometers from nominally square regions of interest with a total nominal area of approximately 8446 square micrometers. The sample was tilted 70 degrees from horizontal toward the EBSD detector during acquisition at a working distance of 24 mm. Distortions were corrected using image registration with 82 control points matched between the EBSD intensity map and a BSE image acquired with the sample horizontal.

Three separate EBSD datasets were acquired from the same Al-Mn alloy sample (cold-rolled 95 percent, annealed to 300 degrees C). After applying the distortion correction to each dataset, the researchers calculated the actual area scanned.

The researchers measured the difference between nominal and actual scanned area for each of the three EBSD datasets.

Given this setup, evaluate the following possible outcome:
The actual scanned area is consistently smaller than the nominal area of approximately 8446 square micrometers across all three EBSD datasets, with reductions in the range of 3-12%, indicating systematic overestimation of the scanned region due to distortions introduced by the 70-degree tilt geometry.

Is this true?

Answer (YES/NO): NO